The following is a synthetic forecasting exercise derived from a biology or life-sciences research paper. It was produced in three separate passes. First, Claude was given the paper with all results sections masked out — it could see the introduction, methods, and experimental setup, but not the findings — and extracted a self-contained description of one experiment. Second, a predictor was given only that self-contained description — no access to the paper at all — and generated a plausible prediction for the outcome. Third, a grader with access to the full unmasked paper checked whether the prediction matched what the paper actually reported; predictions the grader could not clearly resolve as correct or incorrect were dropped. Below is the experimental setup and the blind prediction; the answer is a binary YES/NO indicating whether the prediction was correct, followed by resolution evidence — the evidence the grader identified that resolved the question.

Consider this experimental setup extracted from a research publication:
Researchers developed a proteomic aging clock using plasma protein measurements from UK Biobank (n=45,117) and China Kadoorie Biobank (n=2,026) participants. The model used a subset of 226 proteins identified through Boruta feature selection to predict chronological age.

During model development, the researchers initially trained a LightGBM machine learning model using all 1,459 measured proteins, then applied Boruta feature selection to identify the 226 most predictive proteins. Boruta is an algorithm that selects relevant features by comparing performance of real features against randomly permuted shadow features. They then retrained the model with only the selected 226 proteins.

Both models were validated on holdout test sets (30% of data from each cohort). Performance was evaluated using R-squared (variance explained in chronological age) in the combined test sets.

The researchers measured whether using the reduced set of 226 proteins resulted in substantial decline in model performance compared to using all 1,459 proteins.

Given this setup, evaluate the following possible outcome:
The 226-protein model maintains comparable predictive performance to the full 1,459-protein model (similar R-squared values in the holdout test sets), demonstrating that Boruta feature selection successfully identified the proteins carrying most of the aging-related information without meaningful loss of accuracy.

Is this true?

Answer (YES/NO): YES